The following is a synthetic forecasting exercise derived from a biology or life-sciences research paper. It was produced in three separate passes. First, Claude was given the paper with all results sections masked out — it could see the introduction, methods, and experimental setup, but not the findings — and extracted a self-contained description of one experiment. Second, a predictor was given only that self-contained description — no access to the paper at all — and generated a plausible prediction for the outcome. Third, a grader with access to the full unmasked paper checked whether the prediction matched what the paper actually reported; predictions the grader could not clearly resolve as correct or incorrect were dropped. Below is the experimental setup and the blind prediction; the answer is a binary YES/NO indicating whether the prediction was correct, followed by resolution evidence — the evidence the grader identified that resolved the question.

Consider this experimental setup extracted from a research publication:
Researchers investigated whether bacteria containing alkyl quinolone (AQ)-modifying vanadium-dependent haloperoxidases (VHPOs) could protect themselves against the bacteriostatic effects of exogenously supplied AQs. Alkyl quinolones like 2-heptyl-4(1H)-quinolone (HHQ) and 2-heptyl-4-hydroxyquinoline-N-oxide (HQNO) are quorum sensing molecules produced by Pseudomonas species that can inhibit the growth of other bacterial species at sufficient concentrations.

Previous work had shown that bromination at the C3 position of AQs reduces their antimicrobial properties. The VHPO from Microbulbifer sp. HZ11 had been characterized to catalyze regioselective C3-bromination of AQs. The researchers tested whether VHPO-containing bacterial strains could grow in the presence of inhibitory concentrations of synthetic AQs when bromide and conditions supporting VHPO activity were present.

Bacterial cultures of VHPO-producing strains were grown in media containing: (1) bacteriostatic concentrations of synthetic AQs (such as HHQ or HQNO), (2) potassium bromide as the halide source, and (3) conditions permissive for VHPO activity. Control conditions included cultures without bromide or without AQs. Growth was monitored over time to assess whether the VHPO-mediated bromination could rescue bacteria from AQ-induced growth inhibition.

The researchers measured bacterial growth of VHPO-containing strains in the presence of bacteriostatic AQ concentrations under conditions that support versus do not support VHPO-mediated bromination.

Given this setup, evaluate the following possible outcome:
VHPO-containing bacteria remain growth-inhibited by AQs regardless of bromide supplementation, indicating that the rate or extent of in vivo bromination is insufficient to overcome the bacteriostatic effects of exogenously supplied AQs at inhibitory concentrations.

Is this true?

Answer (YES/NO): NO